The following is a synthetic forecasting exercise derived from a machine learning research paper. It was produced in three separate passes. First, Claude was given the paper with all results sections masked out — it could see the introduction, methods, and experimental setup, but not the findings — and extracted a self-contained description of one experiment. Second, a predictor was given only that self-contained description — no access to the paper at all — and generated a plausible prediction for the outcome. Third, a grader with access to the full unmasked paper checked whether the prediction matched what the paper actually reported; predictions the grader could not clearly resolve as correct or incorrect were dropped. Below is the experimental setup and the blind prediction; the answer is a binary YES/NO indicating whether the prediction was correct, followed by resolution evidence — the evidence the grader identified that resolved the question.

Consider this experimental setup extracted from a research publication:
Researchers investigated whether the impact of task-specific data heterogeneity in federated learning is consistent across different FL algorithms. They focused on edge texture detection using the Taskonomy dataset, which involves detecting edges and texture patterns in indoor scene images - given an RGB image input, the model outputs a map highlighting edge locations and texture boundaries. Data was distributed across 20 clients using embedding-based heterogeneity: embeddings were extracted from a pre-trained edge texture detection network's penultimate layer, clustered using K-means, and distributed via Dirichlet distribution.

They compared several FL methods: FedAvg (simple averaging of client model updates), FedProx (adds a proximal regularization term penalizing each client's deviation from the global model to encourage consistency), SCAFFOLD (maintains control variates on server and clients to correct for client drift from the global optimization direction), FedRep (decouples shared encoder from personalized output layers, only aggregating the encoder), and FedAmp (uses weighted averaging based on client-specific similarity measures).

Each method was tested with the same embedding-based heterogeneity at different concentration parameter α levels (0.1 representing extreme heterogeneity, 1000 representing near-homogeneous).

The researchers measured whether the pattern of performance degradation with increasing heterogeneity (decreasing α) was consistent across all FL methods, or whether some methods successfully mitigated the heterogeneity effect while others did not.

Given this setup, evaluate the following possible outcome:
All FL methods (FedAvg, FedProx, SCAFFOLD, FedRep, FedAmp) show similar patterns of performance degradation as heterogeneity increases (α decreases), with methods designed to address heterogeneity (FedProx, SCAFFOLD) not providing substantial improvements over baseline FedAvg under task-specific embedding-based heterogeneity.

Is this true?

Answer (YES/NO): YES